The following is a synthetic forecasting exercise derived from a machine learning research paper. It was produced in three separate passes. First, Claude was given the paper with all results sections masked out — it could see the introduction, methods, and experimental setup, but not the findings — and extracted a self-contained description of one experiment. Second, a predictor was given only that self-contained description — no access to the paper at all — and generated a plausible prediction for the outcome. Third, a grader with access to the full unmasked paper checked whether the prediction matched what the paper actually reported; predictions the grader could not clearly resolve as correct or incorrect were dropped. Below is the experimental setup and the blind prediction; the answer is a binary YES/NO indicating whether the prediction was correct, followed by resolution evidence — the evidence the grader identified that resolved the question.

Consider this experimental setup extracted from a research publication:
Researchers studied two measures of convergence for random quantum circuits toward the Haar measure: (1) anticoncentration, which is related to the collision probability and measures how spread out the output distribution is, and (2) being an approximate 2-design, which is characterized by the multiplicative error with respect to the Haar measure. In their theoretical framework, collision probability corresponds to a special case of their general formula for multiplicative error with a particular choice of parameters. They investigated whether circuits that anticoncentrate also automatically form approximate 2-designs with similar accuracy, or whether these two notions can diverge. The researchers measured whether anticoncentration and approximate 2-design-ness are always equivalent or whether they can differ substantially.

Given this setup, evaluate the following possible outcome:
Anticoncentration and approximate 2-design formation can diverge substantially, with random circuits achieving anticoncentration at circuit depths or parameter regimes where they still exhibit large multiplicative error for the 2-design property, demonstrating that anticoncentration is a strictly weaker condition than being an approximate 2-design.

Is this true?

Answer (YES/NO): YES